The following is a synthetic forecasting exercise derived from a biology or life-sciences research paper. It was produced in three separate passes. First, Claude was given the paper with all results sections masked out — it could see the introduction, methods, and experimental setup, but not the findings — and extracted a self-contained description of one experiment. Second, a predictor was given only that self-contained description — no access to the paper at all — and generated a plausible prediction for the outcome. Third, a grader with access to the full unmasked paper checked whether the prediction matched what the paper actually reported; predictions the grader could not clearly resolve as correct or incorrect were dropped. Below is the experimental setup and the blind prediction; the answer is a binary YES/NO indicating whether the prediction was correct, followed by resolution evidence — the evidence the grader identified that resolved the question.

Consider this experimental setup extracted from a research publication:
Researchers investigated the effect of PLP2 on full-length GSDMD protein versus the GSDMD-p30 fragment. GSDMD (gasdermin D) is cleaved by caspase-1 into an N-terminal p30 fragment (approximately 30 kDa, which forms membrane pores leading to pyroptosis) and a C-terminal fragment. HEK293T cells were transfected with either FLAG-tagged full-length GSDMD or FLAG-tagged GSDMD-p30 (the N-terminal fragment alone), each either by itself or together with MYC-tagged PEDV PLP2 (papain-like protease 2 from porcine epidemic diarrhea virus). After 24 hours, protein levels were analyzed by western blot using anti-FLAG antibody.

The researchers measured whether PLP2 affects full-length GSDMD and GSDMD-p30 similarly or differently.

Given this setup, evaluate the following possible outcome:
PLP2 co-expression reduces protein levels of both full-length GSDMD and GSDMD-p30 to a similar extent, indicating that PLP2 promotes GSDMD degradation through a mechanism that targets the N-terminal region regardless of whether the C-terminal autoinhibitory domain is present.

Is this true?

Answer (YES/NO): NO